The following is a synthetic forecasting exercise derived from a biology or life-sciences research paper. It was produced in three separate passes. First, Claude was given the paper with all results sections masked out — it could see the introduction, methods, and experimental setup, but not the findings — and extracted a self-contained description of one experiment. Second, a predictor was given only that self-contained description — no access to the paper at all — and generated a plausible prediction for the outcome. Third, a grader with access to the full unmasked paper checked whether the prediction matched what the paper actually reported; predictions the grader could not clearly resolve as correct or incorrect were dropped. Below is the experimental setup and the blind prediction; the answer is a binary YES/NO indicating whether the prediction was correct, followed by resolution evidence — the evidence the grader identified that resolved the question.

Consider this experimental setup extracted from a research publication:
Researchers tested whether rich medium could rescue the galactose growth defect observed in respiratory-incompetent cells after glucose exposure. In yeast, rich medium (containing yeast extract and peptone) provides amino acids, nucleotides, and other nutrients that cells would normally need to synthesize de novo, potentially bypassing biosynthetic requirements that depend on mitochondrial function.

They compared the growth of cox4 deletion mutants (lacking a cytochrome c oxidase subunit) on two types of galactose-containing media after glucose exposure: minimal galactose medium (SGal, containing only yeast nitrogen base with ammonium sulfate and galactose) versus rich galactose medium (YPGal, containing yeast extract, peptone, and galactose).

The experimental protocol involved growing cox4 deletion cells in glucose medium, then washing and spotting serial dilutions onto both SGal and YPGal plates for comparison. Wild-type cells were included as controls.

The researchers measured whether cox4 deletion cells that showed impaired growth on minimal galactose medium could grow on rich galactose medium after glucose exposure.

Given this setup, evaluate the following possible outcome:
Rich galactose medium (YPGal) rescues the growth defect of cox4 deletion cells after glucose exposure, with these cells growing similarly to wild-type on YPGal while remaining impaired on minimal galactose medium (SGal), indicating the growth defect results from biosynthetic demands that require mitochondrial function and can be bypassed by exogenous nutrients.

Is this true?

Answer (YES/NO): NO